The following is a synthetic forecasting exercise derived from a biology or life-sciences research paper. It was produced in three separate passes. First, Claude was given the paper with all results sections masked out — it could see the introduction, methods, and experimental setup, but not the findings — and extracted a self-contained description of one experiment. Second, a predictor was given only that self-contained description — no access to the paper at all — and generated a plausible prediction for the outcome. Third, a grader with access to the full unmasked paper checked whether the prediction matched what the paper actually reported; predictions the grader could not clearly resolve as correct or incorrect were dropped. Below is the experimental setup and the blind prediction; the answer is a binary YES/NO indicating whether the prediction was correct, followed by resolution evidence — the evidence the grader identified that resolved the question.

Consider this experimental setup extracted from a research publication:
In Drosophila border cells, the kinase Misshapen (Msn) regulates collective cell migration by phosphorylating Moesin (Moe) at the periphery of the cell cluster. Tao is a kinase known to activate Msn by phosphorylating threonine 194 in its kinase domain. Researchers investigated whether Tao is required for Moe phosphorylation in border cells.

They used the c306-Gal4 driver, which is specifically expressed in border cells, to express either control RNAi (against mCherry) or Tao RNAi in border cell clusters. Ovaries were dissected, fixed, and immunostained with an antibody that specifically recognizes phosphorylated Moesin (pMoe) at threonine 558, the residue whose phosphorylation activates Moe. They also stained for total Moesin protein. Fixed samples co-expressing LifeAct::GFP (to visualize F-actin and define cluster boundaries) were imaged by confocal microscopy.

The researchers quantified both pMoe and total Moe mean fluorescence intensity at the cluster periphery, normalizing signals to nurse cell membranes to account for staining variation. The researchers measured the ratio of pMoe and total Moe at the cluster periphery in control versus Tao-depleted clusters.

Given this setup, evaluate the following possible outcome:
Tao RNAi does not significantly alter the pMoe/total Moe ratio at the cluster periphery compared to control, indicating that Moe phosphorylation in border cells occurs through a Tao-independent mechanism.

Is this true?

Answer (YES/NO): NO